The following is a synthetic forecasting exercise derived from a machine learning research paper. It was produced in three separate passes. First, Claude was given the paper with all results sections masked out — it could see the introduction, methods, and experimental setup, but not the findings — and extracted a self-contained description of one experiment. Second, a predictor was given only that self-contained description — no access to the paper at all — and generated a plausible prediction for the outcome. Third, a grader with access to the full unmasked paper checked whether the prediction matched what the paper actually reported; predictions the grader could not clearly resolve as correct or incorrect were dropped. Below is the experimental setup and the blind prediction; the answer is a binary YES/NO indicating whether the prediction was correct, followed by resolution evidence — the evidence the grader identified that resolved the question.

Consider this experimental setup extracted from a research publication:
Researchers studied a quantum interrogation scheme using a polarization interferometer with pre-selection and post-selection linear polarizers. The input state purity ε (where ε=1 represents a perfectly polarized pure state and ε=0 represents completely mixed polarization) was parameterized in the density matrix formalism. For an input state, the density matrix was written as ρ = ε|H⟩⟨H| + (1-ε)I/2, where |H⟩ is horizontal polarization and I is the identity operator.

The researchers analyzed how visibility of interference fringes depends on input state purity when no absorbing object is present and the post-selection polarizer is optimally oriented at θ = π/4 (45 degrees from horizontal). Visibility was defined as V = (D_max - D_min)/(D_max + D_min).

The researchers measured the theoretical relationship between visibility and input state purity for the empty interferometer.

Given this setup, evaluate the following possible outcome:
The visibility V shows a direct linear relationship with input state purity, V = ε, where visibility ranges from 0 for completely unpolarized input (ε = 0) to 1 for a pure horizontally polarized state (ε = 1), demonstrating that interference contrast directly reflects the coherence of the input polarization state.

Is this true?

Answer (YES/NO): YES